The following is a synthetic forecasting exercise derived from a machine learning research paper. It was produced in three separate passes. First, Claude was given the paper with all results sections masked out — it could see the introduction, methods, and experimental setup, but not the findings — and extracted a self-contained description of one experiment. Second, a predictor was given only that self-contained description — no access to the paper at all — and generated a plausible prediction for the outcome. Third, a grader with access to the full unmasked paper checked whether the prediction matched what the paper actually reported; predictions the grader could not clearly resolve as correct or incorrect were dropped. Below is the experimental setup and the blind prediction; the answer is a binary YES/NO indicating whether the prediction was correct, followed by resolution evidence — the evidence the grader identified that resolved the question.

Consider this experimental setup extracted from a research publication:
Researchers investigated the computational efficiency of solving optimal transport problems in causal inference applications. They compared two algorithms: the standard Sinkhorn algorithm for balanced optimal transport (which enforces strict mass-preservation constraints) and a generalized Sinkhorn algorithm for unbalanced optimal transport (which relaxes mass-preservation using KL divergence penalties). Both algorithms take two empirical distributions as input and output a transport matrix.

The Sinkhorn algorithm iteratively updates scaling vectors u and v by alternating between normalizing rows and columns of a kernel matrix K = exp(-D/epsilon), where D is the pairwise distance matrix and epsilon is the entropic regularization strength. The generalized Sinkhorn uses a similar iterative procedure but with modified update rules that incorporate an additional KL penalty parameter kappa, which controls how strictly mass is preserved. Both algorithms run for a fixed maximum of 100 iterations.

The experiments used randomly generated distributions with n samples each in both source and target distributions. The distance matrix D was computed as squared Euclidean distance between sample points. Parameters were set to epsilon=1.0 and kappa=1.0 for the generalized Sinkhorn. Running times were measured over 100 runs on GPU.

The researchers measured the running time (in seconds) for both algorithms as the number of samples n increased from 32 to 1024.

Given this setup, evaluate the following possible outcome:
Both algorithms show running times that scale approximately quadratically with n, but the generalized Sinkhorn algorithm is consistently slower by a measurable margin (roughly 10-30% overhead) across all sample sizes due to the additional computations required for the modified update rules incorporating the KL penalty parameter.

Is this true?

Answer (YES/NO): NO